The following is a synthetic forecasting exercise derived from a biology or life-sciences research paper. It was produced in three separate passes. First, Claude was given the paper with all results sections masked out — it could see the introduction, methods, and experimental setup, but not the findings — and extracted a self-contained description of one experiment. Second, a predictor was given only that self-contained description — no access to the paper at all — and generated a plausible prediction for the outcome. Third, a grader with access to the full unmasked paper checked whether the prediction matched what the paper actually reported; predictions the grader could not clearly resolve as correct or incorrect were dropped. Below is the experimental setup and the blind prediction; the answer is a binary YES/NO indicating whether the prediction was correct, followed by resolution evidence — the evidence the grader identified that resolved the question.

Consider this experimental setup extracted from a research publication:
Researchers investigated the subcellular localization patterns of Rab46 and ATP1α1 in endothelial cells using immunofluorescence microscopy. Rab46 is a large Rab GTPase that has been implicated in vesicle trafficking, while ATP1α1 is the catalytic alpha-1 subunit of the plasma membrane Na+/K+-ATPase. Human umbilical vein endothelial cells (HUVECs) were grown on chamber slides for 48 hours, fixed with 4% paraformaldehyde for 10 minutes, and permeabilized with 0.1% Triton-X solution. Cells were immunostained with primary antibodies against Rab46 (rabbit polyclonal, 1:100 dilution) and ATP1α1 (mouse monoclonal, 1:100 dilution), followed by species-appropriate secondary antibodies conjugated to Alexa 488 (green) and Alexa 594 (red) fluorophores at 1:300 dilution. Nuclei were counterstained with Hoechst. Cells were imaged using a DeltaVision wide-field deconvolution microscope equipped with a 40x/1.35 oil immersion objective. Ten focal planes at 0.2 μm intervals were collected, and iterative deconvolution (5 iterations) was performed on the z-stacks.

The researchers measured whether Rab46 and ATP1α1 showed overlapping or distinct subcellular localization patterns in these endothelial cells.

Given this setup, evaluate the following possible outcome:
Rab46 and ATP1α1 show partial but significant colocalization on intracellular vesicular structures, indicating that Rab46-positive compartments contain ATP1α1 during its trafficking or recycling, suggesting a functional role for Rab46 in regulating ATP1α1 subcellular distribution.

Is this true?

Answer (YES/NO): YES